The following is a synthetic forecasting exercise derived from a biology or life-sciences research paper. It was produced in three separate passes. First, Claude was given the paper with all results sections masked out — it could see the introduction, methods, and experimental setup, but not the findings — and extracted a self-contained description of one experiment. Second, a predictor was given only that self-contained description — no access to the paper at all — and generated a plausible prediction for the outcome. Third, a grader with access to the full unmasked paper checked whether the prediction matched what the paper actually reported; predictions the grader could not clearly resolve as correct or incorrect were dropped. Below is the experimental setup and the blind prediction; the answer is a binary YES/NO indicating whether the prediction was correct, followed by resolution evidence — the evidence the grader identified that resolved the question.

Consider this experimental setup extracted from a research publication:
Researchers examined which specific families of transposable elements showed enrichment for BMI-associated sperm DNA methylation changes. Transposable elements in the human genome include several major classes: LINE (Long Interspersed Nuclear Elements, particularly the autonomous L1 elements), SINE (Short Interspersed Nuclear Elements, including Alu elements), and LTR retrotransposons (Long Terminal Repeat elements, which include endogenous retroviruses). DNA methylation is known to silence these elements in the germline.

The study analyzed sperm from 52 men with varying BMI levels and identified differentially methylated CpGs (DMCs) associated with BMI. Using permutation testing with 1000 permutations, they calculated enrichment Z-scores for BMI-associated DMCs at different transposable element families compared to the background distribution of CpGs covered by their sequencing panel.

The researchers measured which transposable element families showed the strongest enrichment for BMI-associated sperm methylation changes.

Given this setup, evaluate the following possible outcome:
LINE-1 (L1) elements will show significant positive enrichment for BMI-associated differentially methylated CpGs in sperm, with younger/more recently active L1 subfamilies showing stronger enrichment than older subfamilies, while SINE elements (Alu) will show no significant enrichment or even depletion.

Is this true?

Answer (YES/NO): NO